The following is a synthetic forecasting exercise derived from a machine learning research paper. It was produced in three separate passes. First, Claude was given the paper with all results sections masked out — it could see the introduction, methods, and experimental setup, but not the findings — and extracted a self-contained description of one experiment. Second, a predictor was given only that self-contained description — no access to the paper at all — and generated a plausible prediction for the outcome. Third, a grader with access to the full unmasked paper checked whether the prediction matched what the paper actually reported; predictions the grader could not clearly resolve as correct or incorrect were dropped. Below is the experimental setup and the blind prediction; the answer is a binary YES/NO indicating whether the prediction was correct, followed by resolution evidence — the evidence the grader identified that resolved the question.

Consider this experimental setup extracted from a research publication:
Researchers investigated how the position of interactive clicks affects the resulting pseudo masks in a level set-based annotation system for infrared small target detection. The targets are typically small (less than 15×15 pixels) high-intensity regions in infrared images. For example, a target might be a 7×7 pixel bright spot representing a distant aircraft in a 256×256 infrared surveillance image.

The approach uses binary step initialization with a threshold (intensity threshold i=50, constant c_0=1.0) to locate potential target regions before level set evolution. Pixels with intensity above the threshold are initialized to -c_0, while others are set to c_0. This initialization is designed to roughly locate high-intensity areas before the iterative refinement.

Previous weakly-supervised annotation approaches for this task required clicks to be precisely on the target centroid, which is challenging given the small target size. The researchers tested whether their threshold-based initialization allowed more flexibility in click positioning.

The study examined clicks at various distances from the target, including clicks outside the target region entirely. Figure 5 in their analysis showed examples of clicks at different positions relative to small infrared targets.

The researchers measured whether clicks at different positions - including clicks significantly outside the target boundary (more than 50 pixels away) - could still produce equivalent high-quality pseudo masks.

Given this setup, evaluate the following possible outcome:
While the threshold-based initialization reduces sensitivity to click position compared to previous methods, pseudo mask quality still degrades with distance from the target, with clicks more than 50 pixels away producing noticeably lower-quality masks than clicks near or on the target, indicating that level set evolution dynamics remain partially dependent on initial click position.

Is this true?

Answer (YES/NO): NO